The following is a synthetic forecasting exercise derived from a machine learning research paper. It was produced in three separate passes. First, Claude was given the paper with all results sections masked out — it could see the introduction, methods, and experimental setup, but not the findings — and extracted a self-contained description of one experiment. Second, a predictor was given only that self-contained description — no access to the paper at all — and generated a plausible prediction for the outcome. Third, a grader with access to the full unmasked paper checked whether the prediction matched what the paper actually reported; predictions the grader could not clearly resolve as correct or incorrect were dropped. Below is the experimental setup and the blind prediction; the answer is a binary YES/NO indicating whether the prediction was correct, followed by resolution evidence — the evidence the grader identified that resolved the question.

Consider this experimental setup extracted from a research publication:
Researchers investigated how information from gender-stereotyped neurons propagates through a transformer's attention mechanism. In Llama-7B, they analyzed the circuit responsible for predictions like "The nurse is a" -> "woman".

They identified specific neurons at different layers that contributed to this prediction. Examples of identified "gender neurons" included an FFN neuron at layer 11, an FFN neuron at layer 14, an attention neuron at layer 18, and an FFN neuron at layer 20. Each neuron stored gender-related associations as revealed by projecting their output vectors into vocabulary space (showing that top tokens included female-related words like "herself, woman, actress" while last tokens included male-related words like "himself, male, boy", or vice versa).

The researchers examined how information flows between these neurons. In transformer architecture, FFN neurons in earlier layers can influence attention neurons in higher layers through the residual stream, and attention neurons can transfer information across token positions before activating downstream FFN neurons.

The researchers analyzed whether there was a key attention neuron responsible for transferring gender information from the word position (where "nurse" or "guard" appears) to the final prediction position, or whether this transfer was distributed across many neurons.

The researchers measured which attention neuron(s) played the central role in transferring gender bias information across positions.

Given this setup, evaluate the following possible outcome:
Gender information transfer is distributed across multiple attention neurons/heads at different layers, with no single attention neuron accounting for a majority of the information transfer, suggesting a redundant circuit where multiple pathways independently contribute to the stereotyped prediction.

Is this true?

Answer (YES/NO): NO